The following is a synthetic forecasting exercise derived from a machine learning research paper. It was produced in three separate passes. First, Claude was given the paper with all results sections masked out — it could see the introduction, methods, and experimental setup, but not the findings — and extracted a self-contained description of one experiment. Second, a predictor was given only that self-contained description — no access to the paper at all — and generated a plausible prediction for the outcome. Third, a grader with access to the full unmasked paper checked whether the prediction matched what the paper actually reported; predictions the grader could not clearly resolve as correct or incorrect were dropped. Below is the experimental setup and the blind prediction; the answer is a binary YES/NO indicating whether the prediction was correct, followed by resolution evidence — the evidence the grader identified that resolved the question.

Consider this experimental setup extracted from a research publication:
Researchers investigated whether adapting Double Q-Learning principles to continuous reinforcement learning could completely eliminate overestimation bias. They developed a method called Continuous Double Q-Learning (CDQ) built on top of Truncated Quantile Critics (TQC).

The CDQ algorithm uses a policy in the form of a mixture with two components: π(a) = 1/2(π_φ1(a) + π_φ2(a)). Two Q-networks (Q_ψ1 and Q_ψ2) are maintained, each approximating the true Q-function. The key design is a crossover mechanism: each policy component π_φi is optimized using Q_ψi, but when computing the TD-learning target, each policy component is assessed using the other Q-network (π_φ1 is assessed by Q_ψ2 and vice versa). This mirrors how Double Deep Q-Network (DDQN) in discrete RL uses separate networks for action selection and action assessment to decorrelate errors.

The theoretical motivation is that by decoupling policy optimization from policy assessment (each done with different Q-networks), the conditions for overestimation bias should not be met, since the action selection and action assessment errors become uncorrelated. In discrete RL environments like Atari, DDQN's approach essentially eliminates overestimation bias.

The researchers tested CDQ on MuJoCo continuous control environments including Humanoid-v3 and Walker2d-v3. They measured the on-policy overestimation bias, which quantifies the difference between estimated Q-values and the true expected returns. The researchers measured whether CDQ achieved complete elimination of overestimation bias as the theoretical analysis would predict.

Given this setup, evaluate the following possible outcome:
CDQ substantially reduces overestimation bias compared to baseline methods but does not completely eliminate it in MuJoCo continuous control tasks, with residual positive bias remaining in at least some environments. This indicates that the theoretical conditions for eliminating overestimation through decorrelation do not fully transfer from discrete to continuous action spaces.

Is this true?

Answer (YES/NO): YES